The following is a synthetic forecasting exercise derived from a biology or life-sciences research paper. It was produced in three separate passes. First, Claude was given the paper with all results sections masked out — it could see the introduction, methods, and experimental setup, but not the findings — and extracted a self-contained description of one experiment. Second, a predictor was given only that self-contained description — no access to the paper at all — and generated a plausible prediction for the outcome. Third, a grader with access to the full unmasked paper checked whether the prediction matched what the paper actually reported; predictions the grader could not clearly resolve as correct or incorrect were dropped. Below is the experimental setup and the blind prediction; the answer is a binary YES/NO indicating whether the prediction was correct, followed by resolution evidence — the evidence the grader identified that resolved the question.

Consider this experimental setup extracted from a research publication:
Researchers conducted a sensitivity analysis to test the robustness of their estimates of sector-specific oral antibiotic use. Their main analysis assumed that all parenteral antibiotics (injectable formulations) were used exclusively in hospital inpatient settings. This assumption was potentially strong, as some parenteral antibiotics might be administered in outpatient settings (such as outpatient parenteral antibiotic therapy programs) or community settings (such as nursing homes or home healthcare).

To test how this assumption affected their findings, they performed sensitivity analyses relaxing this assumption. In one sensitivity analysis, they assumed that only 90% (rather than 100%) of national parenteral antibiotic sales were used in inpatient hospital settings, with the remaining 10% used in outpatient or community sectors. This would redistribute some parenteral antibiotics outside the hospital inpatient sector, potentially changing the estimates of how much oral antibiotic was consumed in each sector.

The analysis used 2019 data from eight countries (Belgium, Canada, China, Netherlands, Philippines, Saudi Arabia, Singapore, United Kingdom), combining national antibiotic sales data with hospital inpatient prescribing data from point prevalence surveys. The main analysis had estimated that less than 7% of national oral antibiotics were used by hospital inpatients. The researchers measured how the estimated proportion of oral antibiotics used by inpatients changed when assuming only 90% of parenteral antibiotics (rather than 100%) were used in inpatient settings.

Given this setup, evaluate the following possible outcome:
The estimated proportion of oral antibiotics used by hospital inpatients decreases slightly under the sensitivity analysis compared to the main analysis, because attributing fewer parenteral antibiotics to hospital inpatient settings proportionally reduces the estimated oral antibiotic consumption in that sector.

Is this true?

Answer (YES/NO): NO